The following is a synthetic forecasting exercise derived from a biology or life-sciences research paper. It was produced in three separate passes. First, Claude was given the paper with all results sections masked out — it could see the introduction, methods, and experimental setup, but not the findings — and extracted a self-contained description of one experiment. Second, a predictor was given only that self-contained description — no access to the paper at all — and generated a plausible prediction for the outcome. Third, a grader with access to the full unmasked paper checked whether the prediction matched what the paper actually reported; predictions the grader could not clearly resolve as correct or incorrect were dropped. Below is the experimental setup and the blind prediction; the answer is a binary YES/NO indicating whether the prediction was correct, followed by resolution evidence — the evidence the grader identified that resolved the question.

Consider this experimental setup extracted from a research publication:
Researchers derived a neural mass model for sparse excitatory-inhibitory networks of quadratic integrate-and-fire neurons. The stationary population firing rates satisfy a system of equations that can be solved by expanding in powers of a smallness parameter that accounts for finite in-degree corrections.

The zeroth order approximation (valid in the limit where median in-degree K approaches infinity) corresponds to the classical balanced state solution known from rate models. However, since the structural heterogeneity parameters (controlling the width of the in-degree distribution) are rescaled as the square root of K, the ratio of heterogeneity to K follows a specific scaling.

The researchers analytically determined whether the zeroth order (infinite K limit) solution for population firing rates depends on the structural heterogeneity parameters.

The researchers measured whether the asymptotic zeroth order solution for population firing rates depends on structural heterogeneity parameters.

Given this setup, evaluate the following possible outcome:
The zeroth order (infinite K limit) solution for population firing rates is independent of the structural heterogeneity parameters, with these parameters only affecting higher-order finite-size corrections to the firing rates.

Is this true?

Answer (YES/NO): YES